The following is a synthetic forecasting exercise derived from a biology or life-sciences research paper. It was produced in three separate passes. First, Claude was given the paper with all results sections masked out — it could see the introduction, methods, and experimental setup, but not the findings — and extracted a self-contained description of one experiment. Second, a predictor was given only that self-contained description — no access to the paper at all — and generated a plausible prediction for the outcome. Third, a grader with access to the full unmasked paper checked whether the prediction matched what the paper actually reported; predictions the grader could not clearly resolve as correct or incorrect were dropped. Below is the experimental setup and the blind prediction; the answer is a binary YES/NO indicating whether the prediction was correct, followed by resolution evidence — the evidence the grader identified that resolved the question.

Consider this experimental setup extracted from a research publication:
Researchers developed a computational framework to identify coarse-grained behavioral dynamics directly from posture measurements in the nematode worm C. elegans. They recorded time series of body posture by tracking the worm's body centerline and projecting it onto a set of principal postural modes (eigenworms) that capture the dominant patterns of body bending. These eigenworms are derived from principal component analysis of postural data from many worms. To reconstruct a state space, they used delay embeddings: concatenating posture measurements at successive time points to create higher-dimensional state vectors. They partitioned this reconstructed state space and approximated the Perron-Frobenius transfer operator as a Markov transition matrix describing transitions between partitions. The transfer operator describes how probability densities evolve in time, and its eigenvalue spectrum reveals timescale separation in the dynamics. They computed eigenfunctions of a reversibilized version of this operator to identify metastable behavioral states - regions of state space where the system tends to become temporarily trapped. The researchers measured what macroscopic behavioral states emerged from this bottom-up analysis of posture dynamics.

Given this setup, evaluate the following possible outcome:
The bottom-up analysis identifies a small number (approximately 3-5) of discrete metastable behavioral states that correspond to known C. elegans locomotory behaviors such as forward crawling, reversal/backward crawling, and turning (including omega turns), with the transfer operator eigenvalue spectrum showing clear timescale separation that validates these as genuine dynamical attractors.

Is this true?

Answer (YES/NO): NO